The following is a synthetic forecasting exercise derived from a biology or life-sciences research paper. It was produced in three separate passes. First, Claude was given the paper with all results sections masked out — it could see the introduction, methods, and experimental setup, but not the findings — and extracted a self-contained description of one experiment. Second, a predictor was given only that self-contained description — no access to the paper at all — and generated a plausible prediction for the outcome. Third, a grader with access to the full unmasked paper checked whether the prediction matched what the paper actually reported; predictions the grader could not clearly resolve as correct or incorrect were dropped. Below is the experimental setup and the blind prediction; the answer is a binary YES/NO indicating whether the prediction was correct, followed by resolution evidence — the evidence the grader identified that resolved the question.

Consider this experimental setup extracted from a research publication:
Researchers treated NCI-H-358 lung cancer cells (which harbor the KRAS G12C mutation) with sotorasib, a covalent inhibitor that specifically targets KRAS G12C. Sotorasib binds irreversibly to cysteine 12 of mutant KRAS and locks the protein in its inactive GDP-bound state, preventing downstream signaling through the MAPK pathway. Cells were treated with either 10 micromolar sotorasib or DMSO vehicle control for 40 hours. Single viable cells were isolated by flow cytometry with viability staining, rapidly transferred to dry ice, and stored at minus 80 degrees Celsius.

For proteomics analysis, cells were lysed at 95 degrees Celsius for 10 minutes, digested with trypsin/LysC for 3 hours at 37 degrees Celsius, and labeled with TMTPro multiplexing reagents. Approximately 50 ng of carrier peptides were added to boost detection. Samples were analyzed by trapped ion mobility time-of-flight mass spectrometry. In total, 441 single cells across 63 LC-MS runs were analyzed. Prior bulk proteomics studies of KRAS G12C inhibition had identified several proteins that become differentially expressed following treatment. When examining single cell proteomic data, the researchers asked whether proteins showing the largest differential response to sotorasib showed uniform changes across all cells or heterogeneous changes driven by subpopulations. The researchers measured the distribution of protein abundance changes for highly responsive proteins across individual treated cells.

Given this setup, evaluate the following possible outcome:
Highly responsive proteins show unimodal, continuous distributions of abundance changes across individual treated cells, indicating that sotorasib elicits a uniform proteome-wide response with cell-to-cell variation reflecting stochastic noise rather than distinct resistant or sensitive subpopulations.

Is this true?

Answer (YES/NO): NO